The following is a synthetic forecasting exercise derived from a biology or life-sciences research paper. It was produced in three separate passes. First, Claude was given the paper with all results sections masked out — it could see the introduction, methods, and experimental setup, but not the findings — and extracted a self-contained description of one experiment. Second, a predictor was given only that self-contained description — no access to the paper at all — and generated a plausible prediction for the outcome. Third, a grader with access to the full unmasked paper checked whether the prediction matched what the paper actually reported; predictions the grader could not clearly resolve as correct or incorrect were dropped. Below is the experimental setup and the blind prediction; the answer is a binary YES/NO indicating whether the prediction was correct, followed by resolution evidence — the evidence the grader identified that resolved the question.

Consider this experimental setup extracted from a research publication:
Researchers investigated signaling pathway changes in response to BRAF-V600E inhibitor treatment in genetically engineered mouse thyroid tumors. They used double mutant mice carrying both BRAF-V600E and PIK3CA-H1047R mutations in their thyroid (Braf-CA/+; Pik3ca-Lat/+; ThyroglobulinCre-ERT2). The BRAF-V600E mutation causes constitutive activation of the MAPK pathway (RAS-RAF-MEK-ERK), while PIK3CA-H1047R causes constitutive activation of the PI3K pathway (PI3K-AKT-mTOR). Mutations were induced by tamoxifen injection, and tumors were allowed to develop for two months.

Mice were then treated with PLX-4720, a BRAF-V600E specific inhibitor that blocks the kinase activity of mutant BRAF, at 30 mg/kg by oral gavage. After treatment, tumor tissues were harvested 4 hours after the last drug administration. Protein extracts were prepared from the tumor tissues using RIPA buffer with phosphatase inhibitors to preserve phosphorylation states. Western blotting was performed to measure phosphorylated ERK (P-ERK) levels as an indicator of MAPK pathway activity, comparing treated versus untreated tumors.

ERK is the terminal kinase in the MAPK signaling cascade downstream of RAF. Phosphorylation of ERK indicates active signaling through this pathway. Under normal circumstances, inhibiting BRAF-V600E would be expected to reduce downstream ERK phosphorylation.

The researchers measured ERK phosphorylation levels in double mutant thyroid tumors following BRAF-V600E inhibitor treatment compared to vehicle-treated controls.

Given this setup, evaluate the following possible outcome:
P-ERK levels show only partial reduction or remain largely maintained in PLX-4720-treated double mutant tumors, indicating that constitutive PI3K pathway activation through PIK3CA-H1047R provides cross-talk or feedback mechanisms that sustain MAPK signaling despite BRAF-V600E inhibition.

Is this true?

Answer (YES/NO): NO